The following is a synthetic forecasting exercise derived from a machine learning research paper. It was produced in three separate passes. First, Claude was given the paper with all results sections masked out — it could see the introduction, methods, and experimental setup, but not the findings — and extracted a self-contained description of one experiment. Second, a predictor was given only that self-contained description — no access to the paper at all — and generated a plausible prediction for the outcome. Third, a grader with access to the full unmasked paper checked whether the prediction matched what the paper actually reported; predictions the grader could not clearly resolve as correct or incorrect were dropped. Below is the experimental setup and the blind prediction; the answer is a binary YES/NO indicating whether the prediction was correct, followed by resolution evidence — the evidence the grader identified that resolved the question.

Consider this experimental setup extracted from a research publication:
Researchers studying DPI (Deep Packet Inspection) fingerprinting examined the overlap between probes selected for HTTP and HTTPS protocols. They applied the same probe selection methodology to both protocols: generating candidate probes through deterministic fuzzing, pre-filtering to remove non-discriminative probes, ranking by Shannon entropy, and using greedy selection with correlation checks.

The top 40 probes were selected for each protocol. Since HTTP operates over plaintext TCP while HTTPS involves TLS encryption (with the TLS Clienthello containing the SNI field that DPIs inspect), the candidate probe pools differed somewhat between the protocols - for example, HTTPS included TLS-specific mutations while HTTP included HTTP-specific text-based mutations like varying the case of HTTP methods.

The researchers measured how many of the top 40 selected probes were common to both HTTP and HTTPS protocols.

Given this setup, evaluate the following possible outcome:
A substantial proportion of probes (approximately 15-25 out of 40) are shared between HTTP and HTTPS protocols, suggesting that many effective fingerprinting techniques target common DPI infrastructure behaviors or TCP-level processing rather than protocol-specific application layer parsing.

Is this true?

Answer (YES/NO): YES